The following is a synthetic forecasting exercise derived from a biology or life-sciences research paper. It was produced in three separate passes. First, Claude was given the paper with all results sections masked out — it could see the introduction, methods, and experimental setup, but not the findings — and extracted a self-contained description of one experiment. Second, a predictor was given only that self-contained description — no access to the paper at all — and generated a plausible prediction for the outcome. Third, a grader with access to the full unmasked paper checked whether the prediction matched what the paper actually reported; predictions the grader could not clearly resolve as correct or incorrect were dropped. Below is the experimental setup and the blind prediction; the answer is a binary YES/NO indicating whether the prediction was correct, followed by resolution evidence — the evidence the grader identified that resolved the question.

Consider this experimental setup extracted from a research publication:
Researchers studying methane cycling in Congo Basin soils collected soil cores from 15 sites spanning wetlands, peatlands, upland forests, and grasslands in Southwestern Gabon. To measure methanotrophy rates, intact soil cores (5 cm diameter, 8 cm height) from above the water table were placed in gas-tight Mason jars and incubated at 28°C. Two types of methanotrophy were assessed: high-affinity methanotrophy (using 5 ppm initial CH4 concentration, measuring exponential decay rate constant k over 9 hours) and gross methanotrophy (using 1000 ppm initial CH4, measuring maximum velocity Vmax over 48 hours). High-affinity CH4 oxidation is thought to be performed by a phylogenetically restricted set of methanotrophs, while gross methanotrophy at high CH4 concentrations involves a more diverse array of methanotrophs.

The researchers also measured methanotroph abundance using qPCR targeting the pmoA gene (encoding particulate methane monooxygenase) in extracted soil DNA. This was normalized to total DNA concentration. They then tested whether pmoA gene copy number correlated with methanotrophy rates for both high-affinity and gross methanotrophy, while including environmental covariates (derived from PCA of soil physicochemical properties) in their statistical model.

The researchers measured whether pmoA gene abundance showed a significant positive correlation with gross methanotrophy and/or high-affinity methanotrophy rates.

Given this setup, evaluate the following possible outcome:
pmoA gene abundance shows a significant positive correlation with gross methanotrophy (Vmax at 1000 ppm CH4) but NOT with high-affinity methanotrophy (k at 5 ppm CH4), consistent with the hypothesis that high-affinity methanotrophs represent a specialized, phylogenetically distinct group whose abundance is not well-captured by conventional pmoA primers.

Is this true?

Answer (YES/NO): YES